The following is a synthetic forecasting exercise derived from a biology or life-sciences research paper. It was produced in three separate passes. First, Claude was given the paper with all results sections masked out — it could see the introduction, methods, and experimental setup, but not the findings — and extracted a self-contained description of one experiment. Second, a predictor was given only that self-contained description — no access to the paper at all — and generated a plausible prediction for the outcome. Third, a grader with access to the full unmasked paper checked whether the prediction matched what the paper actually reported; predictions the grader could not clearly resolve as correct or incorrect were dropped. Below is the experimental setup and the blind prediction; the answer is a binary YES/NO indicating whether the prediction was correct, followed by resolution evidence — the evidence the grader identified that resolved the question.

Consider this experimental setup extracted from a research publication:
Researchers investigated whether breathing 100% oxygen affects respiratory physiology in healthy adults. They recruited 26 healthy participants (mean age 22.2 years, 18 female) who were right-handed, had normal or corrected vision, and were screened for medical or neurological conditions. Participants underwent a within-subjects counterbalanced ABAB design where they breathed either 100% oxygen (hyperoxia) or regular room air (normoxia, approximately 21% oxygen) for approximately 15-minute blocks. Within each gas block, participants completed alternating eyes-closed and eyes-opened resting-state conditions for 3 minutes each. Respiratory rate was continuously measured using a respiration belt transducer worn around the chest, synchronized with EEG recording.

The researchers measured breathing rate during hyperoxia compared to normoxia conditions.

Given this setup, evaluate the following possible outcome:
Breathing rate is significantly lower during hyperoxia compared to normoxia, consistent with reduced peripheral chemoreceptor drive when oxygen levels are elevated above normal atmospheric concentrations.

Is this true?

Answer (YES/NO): NO